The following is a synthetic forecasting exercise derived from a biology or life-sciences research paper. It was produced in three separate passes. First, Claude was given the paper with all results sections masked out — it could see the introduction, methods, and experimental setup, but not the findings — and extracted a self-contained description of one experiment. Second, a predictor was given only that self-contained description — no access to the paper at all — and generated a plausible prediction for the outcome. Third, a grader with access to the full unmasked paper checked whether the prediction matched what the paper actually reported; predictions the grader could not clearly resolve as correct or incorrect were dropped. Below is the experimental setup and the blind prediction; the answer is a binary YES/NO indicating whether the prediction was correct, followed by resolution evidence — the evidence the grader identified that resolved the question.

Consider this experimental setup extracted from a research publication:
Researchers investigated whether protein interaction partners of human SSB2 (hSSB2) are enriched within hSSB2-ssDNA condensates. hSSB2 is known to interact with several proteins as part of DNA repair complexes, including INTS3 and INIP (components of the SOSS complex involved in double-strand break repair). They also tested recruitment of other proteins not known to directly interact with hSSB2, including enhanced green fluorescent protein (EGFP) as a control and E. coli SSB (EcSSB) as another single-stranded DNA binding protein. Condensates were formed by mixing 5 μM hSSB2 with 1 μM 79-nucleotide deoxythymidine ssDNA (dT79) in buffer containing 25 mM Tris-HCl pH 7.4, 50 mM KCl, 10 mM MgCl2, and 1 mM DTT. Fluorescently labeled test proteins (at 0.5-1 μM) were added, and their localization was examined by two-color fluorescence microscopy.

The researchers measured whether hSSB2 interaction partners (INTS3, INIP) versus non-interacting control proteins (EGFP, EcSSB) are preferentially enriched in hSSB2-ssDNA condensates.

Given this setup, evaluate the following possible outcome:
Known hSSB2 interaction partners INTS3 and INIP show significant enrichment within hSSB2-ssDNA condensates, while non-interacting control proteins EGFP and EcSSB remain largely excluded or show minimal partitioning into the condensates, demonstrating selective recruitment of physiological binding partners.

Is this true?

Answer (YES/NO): NO